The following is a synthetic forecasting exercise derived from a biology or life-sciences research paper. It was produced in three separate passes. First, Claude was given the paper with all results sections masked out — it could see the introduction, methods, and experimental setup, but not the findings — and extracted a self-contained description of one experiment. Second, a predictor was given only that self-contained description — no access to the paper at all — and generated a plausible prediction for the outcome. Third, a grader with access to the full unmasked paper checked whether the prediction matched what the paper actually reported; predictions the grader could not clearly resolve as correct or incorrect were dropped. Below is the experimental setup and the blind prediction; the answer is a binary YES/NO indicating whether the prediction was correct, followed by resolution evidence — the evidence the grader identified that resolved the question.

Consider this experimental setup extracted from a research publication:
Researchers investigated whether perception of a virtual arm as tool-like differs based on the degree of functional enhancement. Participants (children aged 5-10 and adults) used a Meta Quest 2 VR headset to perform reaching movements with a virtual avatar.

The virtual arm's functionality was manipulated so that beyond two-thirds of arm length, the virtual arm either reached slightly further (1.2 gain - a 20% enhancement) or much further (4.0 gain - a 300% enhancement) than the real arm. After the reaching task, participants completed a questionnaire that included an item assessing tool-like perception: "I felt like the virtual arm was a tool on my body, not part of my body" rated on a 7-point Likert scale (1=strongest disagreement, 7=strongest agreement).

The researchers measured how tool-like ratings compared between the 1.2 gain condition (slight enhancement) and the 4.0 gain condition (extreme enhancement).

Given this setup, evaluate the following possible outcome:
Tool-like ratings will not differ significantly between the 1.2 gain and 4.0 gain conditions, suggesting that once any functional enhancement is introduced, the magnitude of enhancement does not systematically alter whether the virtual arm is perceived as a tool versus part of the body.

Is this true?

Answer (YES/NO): NO